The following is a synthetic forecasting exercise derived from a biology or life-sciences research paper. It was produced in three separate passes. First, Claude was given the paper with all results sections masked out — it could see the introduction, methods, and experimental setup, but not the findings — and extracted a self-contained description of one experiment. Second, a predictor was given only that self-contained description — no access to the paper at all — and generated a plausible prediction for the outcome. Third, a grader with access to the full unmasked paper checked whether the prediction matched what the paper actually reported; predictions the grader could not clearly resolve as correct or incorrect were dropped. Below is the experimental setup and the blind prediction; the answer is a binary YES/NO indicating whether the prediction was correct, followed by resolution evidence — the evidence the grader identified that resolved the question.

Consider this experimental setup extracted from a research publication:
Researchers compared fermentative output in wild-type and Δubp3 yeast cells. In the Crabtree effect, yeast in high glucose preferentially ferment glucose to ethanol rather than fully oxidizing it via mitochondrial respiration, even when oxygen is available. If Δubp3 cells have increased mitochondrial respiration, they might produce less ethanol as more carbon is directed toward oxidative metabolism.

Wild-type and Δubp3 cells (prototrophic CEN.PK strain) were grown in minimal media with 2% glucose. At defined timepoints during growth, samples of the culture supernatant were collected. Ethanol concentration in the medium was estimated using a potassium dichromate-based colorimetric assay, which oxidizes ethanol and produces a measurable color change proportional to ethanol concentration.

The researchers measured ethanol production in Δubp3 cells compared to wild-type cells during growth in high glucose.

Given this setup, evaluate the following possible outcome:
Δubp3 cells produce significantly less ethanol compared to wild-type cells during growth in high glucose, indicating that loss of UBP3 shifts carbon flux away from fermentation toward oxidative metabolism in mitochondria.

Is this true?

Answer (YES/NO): YES